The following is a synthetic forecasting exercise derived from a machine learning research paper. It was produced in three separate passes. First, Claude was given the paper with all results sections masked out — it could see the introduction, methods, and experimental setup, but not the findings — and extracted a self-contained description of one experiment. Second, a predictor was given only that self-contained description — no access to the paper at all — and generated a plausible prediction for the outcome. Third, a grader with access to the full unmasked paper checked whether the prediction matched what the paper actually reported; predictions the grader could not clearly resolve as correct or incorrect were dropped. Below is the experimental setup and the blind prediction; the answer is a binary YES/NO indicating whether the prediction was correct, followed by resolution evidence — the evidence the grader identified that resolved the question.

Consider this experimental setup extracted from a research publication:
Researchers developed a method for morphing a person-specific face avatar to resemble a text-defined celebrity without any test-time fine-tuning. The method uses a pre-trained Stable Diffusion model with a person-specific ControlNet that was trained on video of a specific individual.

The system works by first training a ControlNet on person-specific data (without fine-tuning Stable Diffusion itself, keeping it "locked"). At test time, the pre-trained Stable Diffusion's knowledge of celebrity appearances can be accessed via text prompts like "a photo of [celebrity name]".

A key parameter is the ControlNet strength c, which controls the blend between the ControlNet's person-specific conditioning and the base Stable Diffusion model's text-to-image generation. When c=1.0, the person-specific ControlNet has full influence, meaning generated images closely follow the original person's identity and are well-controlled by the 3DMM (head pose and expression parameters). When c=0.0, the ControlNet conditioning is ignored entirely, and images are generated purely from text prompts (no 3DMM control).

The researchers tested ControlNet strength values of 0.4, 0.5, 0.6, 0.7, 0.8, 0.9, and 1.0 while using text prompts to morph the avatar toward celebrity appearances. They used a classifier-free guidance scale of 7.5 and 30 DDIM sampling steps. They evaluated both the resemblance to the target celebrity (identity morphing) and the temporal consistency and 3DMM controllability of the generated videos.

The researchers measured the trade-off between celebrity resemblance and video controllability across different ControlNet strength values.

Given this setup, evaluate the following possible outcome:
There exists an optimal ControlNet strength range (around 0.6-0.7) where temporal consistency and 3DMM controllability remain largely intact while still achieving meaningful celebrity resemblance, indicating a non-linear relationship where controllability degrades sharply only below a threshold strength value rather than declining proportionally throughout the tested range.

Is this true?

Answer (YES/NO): NO